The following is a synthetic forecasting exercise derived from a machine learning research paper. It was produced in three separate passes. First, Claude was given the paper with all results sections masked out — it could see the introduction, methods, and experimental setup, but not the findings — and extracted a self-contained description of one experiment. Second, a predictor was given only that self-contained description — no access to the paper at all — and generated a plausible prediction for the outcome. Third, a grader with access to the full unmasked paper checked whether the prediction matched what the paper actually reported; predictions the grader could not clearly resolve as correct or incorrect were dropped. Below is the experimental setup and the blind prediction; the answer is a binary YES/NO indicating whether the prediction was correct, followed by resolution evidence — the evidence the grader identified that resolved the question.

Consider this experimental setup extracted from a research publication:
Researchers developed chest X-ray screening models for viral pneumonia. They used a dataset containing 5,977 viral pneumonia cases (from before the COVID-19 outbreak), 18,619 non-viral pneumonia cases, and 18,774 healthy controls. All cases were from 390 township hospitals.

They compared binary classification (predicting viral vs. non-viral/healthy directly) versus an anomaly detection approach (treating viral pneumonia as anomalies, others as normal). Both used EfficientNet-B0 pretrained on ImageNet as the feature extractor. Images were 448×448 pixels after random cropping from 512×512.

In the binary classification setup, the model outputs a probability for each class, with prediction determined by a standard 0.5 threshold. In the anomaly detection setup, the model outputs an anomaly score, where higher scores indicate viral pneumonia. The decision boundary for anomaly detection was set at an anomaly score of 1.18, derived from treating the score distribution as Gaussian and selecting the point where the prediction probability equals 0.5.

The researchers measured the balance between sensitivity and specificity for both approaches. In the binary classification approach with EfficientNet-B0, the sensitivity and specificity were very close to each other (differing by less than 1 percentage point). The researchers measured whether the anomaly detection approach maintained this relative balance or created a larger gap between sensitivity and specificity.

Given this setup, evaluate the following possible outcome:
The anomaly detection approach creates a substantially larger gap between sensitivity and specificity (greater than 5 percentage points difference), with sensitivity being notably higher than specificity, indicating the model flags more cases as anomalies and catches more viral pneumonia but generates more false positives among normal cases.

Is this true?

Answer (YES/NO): YES